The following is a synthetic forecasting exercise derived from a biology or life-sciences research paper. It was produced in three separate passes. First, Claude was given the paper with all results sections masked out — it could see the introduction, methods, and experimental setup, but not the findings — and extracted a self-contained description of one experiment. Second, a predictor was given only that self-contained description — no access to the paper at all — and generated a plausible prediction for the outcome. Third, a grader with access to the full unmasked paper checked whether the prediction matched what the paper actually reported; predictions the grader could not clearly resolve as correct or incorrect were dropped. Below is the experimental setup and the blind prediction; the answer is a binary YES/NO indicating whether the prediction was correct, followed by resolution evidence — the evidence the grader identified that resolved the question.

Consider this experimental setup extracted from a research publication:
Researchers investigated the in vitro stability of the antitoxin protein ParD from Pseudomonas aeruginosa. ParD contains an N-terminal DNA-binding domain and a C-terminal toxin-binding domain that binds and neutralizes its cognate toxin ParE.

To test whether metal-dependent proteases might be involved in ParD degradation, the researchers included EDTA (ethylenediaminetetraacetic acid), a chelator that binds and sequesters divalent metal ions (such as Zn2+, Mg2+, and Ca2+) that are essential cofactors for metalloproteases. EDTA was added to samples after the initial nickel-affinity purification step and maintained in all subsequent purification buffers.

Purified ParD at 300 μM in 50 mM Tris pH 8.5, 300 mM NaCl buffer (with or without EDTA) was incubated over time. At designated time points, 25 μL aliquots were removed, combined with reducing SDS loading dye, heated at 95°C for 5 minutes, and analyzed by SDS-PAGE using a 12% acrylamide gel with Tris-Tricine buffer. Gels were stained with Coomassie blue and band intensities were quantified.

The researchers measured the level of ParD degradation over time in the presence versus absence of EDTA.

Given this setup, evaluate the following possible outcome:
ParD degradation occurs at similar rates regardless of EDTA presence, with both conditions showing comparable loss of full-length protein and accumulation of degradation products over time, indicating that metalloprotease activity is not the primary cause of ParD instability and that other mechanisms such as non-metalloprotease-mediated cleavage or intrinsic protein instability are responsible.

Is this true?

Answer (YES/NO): NO